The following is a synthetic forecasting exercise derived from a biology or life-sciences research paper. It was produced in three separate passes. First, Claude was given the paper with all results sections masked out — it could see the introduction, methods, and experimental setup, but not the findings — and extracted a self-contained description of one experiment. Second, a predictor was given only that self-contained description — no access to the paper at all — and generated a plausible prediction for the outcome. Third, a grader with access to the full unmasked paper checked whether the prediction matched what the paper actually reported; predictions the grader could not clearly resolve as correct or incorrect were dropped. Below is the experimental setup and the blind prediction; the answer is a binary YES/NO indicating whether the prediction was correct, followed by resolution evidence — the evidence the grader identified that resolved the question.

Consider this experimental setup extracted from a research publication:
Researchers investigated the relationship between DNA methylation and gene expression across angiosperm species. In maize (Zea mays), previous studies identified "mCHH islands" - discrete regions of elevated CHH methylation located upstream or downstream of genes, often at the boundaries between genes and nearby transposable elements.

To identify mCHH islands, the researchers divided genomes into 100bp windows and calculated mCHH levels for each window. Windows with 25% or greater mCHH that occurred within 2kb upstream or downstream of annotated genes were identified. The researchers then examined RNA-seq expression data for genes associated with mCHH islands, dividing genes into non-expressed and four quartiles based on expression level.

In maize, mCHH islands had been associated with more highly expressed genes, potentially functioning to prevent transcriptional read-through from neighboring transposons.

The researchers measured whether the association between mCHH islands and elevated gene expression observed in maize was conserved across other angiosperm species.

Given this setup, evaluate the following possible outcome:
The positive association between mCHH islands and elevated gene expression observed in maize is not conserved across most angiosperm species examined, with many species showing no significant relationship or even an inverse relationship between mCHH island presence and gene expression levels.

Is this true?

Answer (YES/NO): NO